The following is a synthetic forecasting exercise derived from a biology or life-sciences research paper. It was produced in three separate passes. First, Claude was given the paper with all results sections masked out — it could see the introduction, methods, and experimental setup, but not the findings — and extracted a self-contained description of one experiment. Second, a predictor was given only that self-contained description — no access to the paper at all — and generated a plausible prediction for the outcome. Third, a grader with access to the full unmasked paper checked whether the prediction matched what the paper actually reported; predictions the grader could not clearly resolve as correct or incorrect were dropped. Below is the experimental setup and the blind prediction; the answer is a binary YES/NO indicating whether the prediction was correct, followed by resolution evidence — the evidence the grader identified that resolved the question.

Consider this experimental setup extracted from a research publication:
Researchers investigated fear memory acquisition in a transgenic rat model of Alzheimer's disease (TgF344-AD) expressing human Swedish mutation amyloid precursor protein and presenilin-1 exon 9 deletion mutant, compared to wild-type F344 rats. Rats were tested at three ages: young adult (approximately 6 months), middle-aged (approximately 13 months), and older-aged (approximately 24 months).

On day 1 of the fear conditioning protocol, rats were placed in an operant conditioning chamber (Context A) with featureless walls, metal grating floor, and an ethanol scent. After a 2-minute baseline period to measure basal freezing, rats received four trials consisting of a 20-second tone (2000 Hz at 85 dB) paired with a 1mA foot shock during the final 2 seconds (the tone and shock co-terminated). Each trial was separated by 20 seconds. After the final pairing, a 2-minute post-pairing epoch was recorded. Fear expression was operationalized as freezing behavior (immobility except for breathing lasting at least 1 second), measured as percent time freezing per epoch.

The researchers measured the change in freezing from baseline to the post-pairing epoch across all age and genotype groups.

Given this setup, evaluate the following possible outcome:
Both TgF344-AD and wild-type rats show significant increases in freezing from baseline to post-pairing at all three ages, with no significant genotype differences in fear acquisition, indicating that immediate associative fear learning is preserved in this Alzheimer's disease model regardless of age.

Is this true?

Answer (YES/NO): NO